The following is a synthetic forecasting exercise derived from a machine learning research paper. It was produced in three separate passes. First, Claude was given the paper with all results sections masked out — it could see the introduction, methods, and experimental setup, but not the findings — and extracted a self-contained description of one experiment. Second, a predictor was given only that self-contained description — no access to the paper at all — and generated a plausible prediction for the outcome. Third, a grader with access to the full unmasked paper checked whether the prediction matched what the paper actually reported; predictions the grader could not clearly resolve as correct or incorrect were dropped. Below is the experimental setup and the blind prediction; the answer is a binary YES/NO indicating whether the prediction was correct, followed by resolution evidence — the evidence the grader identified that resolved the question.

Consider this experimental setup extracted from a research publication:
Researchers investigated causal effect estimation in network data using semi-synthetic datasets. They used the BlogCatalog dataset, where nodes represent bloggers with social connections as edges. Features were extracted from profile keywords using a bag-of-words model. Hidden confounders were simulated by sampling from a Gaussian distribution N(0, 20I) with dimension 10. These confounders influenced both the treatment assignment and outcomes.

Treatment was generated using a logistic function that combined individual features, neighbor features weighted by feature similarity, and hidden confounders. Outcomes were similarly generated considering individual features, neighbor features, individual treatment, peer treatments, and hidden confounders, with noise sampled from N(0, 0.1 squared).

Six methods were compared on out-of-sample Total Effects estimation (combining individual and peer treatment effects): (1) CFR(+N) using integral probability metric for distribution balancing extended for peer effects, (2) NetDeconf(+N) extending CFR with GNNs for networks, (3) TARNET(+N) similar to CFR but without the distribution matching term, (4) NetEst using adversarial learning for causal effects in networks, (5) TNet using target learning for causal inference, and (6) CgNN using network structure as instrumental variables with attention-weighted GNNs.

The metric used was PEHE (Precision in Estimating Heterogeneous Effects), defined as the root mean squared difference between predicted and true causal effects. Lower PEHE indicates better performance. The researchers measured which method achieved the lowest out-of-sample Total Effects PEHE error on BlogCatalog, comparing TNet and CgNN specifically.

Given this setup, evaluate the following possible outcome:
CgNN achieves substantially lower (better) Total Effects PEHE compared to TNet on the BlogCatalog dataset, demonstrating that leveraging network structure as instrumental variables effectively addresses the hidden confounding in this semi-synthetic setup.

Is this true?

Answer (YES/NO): NO